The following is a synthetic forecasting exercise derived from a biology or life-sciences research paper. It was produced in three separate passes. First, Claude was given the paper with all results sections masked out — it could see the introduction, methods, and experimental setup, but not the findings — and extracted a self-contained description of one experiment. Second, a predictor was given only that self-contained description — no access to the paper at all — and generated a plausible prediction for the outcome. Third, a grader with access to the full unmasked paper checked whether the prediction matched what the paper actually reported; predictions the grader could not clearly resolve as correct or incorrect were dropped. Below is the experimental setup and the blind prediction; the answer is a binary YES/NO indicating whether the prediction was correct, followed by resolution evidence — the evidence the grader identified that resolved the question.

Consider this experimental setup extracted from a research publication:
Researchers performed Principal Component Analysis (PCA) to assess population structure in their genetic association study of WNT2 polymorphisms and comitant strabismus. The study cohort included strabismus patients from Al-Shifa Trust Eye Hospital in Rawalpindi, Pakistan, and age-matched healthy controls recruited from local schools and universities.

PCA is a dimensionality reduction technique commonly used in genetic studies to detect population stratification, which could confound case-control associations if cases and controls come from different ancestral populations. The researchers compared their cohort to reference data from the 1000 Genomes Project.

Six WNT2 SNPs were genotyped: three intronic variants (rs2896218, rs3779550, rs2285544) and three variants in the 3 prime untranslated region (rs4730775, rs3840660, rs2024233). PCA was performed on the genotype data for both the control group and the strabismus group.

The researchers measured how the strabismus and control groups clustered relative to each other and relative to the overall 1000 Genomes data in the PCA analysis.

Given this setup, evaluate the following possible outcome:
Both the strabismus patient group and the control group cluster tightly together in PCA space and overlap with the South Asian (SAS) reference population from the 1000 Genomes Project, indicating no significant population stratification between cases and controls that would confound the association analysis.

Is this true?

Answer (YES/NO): NO